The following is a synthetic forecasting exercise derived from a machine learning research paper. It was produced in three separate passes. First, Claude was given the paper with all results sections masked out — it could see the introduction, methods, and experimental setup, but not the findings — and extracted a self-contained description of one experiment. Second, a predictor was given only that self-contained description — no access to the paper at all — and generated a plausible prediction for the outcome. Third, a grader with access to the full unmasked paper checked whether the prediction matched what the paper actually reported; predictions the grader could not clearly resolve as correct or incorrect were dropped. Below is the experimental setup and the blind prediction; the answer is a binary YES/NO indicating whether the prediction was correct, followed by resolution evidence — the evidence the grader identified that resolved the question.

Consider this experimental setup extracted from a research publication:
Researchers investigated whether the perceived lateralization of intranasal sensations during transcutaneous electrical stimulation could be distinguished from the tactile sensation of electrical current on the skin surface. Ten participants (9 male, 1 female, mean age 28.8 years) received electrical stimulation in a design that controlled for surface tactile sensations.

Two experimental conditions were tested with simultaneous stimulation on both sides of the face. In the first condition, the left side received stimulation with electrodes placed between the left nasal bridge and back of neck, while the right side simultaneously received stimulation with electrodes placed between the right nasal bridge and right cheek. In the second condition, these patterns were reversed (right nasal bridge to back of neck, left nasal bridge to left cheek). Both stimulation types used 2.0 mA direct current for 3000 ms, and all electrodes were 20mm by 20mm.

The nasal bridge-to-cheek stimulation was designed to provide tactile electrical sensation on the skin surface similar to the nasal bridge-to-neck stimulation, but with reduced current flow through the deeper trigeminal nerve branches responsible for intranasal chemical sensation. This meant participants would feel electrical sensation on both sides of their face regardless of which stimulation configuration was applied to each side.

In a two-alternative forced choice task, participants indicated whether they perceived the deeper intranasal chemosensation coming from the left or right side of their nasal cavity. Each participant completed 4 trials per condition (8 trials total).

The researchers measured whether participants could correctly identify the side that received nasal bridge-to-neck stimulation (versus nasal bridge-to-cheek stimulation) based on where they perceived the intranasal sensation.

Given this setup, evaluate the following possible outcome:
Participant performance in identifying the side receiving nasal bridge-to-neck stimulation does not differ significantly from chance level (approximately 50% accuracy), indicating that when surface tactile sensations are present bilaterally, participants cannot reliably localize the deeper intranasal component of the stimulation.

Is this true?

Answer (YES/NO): NO